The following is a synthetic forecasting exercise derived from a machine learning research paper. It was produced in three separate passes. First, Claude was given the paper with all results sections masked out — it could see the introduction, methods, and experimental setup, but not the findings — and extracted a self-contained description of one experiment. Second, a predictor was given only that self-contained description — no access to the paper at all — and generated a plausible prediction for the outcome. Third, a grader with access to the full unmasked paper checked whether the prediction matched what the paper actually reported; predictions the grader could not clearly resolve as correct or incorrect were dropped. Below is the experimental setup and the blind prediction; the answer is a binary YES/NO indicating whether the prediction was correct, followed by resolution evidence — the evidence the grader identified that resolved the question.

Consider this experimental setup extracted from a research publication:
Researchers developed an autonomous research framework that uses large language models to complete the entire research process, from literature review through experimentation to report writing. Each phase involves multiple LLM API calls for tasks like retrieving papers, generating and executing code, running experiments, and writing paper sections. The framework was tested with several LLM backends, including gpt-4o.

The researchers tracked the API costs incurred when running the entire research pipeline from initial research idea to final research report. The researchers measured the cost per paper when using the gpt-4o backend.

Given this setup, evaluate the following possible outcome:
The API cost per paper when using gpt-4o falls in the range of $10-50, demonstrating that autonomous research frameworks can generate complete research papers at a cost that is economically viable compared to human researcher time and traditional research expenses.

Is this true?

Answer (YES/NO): NO